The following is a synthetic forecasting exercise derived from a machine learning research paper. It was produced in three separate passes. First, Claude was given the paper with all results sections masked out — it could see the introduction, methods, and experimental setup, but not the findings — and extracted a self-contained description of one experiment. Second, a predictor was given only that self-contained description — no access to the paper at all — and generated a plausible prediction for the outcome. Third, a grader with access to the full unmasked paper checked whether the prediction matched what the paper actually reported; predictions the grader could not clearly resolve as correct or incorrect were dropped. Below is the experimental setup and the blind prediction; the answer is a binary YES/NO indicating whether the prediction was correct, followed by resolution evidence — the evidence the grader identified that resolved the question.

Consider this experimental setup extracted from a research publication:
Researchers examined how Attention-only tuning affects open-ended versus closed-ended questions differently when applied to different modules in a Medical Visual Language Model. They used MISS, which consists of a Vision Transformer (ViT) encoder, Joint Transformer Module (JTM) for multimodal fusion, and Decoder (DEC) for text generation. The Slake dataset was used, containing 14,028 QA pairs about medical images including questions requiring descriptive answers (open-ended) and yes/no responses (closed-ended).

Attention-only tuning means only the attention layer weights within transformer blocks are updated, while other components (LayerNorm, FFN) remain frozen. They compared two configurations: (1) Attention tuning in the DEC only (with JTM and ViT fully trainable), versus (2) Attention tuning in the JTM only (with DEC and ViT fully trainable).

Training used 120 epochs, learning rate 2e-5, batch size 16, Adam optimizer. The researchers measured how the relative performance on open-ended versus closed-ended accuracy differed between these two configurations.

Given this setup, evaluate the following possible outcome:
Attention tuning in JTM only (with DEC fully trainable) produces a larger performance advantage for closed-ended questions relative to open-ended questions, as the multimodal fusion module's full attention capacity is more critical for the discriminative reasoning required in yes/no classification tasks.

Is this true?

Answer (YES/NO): YES